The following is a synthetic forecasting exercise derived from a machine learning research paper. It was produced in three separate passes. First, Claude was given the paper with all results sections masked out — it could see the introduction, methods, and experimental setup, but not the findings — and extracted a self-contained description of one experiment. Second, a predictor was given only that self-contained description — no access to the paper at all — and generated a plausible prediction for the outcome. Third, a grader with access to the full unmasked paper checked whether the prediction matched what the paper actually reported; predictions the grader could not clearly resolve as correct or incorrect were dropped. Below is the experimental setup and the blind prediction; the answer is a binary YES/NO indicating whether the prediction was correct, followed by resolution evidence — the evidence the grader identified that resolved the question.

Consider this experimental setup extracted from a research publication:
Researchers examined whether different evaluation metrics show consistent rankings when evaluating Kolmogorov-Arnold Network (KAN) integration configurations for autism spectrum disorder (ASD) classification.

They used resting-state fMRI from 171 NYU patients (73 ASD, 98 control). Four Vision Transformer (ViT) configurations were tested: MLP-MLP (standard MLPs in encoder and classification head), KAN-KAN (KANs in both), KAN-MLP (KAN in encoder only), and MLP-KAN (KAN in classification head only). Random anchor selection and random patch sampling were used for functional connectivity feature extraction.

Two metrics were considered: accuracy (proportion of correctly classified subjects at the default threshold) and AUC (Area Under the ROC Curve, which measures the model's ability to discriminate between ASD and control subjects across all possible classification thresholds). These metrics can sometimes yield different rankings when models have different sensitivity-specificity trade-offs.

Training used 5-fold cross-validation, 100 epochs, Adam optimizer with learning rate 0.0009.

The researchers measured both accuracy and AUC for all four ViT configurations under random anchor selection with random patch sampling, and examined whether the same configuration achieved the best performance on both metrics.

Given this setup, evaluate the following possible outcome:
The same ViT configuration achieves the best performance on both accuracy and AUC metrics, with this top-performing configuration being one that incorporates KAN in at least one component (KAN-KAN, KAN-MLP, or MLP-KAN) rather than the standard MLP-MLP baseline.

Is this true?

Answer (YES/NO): YES